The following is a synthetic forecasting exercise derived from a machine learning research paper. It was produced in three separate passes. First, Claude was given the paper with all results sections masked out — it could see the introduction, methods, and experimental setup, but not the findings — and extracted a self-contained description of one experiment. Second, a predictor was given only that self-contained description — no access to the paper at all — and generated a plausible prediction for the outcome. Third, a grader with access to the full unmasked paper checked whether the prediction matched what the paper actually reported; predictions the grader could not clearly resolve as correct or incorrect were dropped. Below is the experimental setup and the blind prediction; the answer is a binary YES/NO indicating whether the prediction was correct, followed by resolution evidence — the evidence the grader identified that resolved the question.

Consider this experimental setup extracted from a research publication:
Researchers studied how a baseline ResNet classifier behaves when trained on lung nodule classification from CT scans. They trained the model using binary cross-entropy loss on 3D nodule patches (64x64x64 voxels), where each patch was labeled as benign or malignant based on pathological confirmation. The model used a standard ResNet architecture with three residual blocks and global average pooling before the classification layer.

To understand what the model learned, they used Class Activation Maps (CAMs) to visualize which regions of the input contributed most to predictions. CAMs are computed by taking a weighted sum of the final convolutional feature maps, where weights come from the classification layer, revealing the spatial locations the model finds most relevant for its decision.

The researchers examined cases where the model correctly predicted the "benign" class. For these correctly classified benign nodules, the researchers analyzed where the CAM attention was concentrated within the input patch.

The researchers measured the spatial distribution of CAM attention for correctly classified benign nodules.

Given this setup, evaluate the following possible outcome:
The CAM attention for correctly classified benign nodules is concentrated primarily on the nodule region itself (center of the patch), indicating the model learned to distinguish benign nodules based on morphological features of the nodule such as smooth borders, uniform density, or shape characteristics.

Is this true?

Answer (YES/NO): NO